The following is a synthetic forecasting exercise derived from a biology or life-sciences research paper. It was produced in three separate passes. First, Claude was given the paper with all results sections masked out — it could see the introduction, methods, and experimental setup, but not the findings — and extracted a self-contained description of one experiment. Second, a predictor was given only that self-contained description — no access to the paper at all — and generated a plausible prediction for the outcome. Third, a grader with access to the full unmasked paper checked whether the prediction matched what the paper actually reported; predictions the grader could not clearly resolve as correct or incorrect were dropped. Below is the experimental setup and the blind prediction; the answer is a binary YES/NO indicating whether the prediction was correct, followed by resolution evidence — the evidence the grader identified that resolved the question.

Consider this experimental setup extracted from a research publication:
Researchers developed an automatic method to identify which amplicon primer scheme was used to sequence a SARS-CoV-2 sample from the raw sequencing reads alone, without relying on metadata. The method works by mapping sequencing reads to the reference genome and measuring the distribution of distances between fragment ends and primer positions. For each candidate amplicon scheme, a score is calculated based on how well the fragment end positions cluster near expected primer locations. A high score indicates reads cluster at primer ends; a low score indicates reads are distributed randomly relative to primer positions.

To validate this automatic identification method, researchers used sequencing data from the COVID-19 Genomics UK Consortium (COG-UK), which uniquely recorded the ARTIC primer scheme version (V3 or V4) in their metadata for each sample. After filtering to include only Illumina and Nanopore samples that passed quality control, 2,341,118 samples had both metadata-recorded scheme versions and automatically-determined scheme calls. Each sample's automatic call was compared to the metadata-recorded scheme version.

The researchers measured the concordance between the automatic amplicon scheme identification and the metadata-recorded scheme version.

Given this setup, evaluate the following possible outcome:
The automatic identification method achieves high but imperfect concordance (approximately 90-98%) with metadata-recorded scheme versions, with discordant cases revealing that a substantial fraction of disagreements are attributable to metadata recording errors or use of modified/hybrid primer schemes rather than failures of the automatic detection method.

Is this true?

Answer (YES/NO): NO